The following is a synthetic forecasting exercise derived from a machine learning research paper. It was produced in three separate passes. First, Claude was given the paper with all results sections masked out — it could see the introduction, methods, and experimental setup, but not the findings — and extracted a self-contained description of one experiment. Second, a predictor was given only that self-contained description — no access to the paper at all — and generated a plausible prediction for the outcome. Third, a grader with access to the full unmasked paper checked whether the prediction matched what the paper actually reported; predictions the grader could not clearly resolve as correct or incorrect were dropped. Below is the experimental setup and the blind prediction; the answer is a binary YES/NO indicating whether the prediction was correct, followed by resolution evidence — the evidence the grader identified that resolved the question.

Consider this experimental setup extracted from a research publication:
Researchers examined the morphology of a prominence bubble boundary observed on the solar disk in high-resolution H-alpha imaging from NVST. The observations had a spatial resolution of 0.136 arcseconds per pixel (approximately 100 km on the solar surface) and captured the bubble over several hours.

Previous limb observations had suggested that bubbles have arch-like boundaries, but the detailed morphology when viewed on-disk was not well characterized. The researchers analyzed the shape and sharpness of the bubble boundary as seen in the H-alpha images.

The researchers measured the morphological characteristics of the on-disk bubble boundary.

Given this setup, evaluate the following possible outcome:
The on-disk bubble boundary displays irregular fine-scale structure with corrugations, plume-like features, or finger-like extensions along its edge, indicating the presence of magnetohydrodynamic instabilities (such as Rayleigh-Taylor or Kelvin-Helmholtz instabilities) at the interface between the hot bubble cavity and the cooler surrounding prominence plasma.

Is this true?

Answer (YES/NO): NO